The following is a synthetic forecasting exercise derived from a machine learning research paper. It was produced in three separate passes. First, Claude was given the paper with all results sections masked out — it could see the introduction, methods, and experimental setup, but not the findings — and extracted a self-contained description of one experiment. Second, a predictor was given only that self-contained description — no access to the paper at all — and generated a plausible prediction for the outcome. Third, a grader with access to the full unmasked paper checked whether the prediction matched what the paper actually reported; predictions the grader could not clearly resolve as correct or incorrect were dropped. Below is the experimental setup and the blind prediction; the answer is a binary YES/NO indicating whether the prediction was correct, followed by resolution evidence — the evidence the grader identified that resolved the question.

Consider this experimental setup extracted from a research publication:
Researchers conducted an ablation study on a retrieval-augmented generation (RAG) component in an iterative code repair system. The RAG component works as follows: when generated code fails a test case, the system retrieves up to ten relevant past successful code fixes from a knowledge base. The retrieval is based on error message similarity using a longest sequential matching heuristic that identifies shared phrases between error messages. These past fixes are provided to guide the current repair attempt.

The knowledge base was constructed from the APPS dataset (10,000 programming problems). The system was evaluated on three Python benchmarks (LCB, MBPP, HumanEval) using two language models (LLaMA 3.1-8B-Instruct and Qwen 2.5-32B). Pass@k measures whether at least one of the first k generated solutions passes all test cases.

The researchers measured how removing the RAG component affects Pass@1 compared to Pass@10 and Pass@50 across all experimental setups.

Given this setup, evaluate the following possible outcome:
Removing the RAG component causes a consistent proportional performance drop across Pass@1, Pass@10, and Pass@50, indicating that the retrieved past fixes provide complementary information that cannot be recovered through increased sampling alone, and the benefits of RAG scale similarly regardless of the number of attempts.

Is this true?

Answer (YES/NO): NO